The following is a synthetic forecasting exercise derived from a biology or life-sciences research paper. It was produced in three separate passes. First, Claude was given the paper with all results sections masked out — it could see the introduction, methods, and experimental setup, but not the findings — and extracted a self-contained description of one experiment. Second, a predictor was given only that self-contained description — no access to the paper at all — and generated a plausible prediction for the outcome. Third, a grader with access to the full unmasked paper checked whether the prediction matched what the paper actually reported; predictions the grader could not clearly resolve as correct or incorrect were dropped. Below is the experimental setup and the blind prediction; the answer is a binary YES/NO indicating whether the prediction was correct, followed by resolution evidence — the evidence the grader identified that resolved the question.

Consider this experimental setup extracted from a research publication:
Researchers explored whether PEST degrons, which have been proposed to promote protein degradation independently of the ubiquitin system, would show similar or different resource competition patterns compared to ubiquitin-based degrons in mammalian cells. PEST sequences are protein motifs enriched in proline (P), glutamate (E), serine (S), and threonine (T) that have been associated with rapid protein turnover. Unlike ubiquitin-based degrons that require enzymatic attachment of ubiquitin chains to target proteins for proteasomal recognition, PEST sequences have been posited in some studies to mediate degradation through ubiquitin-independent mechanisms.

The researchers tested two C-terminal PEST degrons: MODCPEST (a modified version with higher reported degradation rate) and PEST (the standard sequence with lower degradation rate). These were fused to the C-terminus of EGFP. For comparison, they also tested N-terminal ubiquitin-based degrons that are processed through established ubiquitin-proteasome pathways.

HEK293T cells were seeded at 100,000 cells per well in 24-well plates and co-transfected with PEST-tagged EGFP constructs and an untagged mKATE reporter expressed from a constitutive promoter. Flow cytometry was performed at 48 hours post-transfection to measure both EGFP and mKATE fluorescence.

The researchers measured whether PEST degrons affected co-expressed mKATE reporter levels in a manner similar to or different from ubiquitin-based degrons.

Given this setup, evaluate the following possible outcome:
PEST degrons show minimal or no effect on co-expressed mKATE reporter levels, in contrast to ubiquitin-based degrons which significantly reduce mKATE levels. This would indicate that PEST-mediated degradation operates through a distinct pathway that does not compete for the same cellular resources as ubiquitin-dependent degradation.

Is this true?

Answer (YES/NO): NO